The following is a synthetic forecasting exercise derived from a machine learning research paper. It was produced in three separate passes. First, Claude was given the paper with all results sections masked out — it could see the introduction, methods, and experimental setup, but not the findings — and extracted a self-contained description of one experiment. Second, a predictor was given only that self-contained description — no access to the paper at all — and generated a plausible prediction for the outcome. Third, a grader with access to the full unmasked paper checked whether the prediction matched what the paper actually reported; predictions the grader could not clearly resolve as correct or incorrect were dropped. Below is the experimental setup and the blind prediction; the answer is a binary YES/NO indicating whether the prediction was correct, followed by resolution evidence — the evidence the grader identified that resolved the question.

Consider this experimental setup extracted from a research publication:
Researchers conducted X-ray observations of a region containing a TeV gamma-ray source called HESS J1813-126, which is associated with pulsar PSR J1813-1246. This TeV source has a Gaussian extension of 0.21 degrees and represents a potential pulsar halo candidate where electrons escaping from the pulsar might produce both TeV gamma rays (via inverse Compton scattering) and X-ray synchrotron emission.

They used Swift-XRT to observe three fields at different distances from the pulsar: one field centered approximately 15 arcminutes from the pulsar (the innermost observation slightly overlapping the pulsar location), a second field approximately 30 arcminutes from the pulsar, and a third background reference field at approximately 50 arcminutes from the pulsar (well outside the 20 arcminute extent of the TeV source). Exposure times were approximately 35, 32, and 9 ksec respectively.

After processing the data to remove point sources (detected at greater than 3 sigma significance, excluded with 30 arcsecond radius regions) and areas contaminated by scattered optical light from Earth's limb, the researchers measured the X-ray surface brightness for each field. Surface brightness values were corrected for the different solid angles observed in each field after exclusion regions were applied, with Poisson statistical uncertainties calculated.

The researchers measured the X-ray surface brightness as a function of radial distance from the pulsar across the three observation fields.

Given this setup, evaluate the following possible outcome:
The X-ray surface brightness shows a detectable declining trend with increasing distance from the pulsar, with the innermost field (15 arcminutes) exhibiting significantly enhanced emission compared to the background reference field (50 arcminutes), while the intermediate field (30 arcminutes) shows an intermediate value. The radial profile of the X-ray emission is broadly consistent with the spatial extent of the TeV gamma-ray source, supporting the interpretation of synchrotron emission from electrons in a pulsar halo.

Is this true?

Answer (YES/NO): NO